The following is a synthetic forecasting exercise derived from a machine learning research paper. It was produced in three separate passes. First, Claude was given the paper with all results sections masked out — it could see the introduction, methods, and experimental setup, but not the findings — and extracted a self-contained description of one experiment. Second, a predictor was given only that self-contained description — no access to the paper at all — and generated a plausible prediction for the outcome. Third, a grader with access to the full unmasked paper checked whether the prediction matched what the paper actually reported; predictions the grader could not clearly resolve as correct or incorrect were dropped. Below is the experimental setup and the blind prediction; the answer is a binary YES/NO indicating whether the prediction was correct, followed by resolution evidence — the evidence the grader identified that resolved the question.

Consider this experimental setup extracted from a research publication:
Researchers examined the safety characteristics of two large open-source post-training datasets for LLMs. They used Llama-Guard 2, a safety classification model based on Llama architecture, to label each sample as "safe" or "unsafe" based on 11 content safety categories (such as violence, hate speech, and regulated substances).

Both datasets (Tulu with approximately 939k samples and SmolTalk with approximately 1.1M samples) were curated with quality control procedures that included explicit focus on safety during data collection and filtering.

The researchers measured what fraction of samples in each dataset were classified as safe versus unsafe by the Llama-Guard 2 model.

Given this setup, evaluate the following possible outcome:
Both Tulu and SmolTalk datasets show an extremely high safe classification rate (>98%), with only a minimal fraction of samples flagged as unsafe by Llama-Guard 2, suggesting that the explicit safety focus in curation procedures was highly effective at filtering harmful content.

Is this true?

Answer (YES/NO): NO